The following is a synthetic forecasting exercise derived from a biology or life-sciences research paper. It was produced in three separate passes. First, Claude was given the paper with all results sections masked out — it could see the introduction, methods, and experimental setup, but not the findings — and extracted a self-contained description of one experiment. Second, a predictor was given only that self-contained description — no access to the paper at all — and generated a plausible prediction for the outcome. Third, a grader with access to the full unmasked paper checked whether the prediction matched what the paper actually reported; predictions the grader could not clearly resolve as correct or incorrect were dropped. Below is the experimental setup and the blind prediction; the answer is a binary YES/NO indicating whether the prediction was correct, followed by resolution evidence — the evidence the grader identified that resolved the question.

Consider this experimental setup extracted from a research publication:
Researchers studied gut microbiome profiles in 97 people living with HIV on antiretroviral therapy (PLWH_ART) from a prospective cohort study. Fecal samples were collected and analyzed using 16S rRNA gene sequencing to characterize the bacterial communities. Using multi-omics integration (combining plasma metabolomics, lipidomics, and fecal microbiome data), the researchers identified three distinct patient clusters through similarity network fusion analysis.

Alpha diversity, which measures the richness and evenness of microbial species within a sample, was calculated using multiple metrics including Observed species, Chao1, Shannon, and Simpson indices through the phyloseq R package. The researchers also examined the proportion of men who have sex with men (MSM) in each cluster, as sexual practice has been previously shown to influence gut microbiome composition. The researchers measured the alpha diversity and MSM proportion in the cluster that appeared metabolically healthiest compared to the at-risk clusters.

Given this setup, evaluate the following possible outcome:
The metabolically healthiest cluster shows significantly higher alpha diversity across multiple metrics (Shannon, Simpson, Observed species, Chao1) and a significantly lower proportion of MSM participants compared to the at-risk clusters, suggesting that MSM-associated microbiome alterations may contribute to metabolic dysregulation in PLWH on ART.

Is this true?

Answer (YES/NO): NO